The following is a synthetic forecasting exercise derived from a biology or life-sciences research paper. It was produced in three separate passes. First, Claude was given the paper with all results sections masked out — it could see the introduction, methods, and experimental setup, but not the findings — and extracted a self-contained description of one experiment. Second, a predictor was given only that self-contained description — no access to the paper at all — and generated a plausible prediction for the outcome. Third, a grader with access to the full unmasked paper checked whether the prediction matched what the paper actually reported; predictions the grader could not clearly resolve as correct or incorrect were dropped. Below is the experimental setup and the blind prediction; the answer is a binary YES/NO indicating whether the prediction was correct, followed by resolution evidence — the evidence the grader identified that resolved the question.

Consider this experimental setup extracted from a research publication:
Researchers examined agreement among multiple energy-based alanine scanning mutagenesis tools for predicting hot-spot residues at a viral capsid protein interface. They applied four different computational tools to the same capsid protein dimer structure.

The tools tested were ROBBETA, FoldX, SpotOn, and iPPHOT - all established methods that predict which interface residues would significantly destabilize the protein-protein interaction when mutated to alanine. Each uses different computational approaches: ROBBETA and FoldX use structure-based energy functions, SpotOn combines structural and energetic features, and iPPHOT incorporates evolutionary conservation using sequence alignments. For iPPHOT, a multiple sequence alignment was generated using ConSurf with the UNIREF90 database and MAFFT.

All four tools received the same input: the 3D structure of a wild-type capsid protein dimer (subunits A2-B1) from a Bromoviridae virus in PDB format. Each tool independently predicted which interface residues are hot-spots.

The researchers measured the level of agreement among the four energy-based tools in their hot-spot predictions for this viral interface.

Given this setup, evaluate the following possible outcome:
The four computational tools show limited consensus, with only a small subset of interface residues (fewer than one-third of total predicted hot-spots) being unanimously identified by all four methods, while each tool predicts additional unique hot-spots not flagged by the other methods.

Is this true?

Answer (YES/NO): NO